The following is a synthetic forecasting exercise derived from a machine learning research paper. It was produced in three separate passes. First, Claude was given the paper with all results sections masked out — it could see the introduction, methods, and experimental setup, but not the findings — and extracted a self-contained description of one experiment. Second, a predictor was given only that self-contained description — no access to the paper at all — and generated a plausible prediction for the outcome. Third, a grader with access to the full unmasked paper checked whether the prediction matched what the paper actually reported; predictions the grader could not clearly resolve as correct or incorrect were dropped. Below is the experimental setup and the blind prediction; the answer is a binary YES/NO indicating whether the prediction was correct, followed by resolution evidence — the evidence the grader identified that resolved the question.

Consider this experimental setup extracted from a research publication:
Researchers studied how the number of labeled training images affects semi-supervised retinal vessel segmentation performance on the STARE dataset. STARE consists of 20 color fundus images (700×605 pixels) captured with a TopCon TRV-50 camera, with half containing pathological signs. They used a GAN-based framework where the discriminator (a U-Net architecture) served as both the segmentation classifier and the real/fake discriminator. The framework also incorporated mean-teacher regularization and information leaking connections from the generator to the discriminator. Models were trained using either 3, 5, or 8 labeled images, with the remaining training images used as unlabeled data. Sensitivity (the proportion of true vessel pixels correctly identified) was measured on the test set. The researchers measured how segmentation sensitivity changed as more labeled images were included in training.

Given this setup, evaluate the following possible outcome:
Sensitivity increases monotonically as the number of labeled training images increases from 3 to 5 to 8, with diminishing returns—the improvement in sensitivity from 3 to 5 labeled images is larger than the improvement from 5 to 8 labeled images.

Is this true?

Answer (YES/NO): NO